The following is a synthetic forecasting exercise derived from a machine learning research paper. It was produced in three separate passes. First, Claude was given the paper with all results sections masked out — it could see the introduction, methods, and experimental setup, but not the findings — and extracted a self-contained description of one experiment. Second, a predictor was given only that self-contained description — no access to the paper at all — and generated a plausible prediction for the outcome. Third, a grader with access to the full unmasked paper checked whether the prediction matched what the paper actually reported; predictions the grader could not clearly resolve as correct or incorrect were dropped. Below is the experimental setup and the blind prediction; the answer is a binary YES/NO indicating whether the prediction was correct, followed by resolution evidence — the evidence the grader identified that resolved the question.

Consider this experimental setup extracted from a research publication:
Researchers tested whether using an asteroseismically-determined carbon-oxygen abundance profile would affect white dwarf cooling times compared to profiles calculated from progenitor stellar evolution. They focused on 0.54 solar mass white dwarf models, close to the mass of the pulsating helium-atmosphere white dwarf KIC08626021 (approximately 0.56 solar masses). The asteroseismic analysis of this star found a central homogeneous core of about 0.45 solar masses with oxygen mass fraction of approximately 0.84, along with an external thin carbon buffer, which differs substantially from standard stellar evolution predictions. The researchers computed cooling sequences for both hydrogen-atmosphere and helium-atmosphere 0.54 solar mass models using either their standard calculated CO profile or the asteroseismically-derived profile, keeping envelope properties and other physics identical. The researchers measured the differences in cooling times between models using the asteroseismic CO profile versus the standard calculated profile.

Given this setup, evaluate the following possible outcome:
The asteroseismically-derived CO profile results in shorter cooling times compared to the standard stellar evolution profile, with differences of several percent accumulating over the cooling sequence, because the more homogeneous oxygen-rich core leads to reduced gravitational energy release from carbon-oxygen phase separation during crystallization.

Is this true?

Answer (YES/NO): YES